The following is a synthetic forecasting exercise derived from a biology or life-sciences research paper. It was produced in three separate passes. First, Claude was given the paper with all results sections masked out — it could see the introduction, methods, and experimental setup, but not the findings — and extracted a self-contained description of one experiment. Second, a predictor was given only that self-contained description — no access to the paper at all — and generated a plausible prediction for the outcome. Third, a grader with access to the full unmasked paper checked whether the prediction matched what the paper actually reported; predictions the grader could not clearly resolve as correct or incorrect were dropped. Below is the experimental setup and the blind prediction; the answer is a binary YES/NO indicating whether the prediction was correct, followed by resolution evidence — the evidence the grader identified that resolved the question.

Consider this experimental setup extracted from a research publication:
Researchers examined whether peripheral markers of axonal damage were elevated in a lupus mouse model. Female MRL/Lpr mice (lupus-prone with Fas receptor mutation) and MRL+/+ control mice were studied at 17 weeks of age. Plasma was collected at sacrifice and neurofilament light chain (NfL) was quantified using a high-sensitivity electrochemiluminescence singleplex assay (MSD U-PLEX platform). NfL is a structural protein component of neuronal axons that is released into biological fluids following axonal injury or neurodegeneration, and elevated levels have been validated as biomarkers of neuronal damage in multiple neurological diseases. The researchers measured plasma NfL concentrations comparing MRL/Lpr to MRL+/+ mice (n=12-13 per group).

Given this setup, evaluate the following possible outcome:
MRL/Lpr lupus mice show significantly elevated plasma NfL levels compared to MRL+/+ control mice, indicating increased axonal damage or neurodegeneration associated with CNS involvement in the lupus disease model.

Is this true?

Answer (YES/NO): YES